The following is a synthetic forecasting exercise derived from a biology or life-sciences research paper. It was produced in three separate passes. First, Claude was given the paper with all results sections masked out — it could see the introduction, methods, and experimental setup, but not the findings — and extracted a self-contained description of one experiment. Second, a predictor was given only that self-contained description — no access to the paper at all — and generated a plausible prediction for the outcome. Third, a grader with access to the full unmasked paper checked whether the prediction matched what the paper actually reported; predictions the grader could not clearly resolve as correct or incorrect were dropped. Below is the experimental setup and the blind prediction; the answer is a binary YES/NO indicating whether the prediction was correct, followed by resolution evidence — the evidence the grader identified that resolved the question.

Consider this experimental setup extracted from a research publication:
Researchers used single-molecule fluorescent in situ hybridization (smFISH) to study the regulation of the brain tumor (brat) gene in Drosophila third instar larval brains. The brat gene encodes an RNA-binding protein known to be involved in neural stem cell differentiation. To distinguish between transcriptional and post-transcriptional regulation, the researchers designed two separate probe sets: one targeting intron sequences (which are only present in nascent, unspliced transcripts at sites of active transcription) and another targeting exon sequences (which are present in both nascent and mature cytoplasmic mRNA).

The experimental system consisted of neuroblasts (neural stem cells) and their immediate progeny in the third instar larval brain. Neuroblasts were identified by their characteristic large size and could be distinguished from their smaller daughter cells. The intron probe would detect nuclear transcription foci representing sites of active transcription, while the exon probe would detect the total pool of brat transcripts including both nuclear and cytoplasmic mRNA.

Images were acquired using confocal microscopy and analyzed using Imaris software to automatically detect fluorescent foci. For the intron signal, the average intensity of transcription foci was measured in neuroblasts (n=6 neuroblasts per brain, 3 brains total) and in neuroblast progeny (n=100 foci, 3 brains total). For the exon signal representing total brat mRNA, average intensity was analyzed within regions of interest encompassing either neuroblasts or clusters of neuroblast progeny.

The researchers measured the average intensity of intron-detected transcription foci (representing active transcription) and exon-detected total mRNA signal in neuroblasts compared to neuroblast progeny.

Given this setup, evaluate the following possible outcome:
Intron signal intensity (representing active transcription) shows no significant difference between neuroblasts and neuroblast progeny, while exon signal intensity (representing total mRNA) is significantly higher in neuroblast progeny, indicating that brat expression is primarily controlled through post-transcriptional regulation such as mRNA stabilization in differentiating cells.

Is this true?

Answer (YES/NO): YES